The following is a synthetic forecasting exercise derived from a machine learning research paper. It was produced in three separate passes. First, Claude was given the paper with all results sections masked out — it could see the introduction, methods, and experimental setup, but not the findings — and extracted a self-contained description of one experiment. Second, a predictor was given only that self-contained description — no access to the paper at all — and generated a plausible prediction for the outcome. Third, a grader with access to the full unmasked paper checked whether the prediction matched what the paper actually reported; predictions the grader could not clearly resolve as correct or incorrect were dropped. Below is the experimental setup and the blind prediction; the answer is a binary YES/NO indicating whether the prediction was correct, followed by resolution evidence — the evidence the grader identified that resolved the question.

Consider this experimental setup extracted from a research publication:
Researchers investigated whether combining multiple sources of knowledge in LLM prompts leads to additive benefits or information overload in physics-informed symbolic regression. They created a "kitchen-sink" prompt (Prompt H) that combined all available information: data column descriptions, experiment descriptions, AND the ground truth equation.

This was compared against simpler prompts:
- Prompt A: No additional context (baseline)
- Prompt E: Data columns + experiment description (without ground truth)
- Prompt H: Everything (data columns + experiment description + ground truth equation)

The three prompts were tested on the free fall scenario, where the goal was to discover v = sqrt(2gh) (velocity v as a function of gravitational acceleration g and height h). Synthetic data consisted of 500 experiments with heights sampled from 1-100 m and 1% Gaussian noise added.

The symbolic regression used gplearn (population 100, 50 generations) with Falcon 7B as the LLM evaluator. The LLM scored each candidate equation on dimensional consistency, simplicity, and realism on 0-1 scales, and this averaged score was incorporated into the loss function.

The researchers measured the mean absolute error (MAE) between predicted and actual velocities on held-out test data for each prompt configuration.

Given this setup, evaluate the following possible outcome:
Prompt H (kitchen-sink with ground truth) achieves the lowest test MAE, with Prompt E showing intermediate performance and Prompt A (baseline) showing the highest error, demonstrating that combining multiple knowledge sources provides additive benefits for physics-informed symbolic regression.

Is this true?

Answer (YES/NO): NO